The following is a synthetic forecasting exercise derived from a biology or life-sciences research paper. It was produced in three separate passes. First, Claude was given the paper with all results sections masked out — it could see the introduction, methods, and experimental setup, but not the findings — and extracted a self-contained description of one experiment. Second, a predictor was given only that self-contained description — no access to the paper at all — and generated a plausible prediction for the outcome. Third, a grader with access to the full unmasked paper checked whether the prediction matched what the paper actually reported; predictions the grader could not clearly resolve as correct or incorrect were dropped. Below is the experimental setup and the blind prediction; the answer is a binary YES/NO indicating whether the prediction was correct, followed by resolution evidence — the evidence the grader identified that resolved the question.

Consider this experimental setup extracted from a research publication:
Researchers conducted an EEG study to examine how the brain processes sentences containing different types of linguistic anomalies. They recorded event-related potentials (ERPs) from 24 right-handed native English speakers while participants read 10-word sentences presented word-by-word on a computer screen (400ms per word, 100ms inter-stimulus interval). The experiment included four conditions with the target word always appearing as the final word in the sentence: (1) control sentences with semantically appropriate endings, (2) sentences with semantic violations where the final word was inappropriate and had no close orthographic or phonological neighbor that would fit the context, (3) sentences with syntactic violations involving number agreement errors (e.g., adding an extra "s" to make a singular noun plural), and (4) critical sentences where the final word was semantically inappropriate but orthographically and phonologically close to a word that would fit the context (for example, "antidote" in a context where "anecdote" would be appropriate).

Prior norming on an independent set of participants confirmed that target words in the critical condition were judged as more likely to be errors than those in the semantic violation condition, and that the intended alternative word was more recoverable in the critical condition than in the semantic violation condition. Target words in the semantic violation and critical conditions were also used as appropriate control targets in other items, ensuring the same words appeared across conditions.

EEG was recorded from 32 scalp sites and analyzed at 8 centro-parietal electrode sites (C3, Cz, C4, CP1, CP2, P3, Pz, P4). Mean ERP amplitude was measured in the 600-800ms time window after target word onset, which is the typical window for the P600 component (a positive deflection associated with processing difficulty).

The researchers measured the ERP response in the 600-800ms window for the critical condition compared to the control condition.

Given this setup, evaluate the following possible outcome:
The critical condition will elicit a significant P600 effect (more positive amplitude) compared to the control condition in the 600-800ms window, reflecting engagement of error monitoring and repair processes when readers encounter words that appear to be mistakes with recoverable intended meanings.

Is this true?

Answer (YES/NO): YES